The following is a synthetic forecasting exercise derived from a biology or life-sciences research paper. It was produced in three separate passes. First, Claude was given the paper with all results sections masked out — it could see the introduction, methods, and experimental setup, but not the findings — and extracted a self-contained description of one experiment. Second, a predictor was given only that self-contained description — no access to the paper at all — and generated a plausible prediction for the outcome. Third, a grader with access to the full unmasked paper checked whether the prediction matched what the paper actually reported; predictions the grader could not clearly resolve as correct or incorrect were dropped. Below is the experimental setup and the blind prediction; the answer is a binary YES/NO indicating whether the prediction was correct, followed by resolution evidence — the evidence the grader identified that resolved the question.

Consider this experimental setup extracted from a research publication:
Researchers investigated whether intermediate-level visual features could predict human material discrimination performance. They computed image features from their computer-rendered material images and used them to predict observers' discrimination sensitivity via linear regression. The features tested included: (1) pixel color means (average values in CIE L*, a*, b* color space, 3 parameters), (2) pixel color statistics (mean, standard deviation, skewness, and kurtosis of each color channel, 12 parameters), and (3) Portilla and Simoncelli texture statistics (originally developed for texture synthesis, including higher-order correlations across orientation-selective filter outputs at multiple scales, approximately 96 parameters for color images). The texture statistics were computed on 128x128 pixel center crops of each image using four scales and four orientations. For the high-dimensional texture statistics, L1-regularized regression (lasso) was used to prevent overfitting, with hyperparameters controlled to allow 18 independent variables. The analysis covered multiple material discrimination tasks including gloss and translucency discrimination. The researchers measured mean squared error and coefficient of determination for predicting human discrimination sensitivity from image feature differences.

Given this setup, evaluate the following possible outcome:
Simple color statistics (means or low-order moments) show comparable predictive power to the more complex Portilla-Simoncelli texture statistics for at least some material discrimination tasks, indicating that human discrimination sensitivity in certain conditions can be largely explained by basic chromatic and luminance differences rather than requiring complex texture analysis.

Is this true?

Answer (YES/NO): NO